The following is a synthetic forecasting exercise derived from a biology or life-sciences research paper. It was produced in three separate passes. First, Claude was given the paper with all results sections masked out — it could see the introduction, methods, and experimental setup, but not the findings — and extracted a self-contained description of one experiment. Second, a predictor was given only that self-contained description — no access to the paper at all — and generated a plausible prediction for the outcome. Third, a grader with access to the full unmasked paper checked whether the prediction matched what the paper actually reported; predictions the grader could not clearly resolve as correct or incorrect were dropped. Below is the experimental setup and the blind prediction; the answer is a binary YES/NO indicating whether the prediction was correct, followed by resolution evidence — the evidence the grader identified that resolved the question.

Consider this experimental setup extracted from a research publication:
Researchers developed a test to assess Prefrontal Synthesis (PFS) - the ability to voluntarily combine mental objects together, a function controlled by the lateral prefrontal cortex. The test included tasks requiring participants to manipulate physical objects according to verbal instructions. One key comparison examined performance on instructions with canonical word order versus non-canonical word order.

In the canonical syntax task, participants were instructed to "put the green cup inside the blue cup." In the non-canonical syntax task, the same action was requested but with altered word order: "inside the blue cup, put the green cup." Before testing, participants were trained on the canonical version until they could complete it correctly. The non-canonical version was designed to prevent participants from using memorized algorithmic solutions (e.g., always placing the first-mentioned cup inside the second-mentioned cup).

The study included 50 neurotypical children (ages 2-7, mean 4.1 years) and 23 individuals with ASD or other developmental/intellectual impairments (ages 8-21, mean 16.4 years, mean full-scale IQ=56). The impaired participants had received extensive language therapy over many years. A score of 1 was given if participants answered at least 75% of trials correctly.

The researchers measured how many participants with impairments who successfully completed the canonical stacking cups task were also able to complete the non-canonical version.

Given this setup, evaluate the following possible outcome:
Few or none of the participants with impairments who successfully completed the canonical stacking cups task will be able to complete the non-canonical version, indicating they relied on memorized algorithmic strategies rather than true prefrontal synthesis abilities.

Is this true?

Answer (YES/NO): NO